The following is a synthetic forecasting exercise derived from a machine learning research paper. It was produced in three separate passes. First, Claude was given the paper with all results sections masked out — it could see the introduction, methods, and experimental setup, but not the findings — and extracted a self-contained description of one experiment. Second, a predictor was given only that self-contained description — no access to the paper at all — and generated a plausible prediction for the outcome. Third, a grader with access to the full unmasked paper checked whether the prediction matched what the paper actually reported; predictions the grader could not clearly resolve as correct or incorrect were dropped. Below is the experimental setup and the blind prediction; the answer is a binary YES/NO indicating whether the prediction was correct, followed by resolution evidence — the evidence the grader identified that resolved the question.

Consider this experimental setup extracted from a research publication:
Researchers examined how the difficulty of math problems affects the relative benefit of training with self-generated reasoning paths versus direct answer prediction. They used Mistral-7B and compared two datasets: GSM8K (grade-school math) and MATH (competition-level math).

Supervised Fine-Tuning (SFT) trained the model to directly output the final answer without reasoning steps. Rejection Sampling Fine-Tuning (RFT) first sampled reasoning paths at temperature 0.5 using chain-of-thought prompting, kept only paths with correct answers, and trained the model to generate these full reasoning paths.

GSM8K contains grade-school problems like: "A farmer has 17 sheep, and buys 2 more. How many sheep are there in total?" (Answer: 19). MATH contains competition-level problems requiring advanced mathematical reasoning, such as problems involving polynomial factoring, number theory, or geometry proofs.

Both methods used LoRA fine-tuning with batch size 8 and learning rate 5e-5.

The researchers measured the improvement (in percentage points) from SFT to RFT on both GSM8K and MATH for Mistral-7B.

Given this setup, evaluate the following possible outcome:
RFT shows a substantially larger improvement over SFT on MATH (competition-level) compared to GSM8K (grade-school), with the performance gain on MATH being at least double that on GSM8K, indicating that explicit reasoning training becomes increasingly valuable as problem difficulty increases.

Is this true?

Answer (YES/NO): NO